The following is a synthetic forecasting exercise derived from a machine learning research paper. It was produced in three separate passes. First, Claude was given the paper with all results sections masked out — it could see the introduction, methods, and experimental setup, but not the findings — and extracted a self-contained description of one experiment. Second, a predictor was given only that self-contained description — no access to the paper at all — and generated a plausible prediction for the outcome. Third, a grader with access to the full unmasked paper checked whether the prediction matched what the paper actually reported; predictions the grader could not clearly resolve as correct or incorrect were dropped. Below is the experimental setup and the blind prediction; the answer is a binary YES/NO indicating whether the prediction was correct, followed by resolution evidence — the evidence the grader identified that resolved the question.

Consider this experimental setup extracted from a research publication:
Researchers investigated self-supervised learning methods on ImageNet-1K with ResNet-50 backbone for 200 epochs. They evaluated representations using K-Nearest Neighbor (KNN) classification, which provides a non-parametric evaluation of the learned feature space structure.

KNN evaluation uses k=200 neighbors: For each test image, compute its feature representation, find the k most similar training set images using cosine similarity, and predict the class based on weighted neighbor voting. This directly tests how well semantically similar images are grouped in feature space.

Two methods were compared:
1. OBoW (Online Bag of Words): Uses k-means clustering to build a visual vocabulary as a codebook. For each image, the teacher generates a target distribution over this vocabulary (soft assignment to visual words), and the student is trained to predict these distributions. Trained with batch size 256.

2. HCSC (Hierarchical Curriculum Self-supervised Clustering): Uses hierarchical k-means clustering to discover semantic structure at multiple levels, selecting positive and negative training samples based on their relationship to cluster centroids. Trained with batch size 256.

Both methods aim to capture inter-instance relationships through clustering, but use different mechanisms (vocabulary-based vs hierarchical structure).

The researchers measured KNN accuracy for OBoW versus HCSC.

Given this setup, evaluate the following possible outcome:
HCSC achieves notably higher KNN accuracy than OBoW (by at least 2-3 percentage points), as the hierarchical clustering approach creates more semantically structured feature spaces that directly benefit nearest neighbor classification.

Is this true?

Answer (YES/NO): YES